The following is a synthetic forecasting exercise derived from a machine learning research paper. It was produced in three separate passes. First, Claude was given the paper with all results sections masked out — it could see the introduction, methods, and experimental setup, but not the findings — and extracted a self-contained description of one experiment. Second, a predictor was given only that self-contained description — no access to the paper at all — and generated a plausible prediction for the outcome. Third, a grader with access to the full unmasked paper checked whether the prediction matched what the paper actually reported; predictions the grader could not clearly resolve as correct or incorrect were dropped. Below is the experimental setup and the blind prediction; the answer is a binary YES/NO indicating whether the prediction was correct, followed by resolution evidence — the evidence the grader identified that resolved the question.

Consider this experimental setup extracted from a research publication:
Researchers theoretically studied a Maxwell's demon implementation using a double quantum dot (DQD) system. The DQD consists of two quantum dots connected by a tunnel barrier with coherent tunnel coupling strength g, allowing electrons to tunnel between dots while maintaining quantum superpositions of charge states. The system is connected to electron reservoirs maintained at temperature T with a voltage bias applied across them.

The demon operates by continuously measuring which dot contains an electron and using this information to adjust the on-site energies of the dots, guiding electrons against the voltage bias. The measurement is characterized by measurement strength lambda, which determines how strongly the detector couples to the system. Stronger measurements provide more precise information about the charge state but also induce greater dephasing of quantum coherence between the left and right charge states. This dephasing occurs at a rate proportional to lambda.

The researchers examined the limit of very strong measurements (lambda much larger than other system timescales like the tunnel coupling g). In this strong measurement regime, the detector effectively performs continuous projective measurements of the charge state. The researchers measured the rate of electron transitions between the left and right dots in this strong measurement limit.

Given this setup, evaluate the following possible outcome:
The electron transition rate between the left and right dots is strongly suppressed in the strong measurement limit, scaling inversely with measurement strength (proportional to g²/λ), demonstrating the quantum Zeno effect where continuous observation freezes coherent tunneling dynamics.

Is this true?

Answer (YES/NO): YES